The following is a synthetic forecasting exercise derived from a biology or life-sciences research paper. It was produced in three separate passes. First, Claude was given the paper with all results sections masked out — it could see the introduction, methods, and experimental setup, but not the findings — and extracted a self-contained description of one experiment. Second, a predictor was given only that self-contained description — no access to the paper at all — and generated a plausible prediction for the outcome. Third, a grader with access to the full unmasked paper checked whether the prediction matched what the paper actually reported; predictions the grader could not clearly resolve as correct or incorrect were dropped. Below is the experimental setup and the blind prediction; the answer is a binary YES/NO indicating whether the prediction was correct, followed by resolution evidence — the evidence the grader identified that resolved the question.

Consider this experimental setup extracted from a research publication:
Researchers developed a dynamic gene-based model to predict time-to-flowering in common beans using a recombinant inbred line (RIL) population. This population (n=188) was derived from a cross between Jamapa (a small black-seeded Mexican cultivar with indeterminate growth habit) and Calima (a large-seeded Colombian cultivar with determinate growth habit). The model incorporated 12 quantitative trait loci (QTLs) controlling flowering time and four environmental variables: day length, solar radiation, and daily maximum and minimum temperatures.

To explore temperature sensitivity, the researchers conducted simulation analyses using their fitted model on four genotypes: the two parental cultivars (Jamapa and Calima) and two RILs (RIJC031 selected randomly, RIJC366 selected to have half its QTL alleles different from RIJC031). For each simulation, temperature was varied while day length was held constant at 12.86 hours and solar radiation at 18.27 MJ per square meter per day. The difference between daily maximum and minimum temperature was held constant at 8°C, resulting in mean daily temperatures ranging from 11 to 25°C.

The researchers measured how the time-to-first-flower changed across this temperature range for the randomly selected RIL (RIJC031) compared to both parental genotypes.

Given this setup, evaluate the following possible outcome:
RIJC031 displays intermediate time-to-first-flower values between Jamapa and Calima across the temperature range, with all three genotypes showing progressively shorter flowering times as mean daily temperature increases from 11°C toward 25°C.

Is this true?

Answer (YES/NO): NO